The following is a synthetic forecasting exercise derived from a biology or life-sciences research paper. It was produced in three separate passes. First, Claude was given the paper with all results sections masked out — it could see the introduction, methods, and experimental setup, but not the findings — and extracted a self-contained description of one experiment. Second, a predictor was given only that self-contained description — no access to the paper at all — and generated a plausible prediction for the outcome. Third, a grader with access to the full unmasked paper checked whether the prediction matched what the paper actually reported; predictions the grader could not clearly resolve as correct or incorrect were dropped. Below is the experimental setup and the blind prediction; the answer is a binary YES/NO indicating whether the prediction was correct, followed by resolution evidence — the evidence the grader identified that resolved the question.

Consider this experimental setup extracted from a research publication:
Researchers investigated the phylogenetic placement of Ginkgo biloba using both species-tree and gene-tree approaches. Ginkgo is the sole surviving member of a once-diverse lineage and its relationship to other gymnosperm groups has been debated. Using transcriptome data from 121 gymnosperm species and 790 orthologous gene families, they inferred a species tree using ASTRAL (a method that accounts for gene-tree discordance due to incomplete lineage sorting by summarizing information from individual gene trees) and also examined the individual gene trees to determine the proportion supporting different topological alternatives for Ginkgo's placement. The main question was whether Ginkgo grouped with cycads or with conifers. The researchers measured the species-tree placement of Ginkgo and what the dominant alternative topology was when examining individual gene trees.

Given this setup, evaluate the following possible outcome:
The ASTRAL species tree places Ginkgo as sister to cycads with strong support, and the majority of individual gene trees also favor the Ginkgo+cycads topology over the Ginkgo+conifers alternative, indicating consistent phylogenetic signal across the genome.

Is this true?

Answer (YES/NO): NO